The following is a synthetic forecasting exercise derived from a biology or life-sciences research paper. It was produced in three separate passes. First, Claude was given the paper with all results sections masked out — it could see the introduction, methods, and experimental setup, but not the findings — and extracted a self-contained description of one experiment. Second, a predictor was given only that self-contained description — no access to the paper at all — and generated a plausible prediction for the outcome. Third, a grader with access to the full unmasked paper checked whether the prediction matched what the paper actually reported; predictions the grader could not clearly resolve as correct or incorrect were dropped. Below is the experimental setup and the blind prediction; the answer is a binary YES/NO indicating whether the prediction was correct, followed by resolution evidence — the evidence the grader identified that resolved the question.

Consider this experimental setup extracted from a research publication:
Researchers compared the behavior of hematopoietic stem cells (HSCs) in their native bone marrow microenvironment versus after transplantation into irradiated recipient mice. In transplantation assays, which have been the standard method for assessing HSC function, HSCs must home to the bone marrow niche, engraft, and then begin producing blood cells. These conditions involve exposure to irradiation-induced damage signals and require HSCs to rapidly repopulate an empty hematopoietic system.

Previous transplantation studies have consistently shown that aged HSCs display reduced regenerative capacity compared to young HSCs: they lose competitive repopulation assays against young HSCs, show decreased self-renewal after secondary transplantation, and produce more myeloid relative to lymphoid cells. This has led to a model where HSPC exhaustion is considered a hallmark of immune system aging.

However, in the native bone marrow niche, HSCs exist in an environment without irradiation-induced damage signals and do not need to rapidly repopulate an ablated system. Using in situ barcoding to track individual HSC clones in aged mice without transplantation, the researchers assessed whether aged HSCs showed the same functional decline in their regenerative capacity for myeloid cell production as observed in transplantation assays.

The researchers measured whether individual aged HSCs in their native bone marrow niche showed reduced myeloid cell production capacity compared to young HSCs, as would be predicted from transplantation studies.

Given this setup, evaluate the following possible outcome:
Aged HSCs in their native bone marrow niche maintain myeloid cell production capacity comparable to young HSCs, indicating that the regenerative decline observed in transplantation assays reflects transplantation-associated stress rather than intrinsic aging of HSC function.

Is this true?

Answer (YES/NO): YES